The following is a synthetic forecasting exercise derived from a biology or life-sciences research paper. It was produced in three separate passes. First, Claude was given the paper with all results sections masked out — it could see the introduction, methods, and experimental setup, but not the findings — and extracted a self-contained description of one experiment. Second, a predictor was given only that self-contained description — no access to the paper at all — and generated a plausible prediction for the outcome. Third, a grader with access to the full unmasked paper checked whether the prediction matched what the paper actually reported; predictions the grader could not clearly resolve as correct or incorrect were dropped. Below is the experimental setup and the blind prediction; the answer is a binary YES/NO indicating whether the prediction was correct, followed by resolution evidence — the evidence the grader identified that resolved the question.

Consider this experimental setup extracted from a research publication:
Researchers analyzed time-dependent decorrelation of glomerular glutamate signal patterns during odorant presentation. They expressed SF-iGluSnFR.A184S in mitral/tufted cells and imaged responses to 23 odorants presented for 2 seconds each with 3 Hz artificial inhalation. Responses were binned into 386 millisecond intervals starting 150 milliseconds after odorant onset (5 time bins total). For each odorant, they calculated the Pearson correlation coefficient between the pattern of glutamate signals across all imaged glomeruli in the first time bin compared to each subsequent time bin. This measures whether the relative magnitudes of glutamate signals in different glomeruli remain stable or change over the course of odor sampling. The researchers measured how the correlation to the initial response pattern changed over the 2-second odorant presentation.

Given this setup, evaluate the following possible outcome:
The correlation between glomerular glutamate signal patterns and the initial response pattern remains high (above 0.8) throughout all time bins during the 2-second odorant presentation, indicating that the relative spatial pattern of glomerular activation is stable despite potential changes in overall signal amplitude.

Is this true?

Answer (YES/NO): NO